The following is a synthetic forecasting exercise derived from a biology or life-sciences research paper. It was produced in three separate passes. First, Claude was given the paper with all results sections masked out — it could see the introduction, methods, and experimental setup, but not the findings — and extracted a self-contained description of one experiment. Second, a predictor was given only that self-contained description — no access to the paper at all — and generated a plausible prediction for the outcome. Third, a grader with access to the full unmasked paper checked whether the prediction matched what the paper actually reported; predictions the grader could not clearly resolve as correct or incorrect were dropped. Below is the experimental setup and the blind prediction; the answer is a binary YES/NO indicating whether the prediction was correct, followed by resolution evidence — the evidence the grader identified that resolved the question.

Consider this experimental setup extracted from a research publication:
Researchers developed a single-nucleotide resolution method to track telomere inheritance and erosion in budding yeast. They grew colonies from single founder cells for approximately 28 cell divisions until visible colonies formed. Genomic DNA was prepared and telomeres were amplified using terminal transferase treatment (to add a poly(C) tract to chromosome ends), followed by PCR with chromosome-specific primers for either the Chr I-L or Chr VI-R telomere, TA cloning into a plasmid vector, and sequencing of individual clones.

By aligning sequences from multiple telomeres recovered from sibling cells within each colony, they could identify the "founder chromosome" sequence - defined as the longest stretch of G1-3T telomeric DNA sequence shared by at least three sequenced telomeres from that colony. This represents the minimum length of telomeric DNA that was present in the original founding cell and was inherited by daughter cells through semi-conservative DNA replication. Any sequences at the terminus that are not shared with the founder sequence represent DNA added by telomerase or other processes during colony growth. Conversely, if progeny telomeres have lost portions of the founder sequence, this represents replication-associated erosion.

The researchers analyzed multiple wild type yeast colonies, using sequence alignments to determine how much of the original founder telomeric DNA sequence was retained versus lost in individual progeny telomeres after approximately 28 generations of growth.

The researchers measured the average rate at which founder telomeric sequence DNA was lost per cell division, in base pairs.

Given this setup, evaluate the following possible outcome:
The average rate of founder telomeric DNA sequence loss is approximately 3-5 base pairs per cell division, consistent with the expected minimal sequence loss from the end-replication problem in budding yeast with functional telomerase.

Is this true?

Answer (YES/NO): YES